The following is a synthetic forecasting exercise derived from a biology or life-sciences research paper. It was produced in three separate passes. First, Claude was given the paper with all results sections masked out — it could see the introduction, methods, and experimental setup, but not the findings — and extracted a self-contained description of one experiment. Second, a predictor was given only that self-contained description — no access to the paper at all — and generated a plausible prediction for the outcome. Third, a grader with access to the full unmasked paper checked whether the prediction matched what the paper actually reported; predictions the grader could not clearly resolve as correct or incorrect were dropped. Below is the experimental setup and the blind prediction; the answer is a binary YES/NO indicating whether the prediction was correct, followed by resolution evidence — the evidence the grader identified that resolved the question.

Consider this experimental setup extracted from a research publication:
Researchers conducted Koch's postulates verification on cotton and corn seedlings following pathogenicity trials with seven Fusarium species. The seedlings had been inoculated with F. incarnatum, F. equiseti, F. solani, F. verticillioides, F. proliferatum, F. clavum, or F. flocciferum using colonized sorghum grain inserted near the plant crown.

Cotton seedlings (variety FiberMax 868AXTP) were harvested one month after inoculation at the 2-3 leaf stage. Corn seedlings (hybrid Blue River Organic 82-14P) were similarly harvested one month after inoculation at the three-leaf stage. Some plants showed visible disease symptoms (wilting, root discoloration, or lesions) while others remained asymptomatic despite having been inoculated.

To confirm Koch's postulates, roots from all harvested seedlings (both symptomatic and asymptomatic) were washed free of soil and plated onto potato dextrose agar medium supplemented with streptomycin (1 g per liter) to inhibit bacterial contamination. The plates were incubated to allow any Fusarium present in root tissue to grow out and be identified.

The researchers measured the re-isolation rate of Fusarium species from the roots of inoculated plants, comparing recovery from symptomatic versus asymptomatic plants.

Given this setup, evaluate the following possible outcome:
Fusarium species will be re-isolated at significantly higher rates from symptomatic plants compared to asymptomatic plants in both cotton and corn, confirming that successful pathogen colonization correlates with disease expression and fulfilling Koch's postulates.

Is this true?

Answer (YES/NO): NO